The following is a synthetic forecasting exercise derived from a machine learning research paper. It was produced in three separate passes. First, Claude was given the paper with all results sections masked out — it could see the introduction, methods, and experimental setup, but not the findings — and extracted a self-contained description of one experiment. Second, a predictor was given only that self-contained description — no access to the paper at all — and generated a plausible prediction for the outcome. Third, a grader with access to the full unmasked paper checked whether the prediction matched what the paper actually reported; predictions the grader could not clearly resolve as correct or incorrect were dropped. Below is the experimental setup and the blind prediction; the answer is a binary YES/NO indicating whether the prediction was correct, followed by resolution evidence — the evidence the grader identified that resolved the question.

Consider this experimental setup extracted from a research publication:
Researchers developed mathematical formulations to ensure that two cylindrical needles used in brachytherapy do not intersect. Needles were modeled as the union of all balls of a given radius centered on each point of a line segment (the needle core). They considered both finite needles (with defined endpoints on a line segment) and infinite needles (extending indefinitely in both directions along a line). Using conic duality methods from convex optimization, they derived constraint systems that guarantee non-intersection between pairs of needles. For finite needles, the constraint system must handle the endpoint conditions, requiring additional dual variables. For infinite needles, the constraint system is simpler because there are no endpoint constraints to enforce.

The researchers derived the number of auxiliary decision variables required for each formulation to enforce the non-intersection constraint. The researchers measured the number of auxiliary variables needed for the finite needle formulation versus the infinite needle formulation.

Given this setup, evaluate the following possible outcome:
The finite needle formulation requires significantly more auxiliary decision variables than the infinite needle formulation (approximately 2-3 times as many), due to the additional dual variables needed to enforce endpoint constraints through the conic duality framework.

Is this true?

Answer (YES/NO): NO